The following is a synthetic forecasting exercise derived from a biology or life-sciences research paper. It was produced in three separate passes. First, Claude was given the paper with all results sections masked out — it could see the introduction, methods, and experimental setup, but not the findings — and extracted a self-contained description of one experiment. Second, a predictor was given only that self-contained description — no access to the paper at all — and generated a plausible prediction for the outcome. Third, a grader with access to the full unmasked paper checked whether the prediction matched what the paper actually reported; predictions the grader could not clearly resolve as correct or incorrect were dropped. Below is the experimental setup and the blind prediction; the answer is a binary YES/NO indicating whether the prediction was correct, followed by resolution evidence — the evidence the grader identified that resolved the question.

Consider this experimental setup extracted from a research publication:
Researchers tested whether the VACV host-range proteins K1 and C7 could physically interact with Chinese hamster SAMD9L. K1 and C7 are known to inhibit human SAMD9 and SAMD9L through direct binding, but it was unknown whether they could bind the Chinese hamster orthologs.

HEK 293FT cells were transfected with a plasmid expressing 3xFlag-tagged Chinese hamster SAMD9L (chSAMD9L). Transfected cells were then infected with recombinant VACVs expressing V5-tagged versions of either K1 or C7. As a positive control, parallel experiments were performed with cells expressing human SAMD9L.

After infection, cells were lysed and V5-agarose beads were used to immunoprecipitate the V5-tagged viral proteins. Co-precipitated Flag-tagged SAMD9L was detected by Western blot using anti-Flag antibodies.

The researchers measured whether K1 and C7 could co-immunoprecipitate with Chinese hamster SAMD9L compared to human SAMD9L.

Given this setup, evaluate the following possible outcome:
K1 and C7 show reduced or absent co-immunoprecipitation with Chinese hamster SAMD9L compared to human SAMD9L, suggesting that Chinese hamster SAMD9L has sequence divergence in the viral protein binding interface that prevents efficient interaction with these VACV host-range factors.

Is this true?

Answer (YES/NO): YES